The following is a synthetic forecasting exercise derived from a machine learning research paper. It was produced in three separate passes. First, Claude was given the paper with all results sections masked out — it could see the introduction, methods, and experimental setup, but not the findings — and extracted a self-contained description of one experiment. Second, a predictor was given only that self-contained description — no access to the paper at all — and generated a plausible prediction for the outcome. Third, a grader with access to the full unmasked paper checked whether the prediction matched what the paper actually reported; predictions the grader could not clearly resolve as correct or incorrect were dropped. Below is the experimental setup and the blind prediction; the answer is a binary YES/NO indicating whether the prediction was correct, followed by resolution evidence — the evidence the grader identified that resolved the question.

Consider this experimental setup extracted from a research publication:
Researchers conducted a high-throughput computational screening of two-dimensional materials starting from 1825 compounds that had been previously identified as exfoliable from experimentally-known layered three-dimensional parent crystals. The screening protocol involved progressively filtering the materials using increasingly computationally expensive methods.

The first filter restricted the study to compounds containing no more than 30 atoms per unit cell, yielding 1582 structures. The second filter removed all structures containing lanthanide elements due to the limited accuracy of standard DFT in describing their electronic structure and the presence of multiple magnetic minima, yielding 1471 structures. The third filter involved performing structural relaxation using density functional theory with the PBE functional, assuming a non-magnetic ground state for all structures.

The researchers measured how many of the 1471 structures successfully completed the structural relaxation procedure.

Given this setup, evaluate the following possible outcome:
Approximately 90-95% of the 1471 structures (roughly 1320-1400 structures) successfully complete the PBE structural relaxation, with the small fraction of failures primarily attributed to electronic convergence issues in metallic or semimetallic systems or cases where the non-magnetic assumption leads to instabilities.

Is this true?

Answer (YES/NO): NO